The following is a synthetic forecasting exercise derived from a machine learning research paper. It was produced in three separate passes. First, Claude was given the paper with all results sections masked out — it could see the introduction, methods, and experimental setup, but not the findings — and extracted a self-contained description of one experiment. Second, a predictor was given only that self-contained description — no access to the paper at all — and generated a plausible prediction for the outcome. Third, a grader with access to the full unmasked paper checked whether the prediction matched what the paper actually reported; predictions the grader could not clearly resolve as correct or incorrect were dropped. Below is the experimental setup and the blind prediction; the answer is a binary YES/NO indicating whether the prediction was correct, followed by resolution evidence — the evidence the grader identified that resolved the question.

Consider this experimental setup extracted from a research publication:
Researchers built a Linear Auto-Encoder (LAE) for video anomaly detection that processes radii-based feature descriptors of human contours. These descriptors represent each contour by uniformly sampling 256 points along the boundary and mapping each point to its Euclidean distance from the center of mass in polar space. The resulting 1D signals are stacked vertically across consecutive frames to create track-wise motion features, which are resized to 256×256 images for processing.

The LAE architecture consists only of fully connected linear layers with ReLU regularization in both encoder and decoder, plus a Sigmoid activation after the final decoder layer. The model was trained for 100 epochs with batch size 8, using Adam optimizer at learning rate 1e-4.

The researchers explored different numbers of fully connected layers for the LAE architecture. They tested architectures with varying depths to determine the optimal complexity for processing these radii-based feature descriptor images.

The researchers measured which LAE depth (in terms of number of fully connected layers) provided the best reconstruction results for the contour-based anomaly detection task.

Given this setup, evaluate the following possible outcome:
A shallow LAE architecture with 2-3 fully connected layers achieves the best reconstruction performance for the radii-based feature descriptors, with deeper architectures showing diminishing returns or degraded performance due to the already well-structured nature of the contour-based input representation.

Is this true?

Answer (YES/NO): YES